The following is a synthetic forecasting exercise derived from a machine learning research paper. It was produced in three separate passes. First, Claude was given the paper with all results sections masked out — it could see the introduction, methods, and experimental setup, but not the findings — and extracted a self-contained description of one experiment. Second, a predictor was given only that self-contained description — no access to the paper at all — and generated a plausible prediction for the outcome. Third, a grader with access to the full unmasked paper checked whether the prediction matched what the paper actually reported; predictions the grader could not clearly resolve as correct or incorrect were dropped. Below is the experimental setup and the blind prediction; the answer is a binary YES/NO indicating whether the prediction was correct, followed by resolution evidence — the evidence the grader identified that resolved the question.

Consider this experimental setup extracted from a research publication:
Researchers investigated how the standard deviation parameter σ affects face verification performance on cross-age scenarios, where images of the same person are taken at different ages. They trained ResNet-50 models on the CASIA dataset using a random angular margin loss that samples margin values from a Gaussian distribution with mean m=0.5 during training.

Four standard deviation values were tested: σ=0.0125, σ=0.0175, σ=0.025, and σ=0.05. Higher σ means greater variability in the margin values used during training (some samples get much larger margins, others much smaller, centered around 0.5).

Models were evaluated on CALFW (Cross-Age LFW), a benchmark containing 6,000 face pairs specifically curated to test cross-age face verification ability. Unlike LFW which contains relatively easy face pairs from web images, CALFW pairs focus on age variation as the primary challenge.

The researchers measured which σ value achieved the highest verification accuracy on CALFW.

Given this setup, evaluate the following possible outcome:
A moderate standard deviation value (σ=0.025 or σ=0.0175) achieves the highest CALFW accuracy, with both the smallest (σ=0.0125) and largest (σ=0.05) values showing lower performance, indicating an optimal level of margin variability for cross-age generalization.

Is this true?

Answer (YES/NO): NO